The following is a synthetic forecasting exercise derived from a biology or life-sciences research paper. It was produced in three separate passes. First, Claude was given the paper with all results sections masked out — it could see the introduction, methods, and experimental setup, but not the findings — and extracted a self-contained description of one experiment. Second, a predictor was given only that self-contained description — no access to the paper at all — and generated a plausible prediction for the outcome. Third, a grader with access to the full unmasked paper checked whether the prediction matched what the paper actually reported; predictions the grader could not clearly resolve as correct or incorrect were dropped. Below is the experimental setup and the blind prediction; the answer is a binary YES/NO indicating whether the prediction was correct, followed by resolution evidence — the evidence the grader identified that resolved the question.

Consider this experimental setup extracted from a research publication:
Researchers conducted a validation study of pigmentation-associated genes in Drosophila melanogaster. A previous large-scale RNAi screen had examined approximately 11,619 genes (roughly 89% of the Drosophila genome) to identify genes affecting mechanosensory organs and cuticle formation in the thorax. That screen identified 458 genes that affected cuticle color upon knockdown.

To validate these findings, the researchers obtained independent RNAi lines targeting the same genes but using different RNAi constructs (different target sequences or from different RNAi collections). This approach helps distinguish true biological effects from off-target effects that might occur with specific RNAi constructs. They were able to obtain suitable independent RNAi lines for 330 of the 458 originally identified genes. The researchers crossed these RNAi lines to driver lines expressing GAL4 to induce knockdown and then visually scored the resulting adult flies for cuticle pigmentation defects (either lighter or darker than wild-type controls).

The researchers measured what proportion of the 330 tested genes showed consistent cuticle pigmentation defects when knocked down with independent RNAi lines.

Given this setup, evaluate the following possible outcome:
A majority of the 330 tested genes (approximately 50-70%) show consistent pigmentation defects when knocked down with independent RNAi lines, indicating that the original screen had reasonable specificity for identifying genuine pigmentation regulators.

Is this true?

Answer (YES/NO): NO